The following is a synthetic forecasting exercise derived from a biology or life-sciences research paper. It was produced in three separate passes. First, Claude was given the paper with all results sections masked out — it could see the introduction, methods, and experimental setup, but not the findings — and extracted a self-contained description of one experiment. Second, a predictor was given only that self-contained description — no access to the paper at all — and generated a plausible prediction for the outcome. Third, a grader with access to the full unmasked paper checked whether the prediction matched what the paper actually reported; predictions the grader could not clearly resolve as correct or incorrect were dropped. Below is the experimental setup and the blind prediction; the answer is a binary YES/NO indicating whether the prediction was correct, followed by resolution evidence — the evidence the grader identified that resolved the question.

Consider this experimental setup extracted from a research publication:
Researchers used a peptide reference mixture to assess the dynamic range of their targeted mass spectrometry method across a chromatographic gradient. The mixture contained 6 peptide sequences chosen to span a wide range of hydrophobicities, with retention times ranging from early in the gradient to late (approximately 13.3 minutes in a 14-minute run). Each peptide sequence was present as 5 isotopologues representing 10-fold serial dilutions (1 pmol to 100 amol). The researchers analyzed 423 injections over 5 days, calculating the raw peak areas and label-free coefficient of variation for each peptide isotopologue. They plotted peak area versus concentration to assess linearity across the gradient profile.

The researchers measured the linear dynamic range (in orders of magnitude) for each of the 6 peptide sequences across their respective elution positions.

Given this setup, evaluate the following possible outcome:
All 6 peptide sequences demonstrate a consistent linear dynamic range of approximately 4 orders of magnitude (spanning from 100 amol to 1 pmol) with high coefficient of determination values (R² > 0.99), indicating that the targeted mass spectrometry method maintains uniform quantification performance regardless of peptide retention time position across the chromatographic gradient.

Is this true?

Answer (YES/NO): NO